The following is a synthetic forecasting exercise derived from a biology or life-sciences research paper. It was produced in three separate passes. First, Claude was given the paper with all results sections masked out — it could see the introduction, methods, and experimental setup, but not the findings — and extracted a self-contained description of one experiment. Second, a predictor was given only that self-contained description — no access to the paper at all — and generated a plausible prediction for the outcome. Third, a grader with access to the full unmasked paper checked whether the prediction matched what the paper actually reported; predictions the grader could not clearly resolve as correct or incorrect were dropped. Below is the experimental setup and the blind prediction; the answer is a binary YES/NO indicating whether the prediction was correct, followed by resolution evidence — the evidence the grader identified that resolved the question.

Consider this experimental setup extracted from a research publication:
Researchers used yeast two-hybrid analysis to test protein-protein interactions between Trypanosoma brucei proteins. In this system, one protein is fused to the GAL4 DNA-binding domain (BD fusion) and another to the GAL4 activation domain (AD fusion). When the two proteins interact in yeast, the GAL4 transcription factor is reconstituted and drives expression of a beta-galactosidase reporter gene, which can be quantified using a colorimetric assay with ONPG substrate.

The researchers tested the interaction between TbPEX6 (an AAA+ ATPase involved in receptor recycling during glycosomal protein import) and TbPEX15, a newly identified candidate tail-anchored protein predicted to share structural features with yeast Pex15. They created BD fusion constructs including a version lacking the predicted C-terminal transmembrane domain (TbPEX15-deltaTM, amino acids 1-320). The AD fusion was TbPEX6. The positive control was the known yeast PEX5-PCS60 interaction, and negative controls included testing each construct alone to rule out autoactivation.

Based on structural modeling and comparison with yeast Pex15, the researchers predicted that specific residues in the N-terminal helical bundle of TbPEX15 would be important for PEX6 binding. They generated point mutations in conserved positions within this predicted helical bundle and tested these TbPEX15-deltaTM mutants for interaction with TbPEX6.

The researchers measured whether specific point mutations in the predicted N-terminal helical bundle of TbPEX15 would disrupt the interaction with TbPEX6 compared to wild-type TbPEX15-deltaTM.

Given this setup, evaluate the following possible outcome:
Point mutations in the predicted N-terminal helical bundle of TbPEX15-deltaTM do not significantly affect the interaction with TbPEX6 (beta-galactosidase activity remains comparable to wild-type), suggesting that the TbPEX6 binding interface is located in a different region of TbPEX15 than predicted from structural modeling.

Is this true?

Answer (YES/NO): NO